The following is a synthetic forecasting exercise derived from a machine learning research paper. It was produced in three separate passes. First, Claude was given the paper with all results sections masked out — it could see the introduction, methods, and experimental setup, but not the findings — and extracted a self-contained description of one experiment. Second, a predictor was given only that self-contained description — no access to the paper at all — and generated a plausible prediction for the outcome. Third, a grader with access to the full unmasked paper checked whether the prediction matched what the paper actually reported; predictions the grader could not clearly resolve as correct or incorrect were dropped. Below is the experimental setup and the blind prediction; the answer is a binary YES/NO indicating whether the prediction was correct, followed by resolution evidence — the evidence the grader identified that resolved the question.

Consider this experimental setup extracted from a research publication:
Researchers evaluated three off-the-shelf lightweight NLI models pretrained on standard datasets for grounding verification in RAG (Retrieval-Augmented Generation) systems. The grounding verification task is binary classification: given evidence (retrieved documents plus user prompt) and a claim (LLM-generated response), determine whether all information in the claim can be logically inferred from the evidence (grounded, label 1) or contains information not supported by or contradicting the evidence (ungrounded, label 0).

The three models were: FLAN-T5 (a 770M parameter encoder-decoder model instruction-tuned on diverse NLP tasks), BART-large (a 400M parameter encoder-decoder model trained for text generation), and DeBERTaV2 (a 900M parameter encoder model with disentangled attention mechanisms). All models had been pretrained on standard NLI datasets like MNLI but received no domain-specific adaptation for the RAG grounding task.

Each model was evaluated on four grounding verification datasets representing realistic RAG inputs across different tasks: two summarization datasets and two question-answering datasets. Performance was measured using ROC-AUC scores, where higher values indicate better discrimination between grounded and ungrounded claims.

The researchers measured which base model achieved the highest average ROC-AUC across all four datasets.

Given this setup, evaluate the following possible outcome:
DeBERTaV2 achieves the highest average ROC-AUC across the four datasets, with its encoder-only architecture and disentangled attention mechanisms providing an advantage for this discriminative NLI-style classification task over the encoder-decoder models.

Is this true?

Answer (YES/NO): NO